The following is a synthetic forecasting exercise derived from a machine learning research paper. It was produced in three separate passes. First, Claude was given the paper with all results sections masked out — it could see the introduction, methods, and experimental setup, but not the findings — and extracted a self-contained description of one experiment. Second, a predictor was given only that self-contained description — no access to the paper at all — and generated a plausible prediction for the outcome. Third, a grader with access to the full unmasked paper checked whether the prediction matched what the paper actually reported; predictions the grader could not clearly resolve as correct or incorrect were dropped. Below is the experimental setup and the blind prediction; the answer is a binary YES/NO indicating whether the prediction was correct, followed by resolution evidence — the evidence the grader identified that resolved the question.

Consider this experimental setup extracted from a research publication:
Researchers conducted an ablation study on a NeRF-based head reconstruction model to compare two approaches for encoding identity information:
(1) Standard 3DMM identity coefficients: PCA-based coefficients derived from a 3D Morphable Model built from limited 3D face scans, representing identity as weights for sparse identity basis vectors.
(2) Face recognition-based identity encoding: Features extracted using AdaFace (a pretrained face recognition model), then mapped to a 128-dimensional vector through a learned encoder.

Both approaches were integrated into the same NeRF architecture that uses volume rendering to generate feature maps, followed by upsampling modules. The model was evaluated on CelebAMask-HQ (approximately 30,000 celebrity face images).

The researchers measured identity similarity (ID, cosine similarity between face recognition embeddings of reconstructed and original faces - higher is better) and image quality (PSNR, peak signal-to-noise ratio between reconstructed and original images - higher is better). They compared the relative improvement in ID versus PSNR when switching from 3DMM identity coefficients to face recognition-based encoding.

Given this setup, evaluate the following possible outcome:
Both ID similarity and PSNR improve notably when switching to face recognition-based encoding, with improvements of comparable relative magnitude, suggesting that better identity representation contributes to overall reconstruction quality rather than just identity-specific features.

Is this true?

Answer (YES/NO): NO